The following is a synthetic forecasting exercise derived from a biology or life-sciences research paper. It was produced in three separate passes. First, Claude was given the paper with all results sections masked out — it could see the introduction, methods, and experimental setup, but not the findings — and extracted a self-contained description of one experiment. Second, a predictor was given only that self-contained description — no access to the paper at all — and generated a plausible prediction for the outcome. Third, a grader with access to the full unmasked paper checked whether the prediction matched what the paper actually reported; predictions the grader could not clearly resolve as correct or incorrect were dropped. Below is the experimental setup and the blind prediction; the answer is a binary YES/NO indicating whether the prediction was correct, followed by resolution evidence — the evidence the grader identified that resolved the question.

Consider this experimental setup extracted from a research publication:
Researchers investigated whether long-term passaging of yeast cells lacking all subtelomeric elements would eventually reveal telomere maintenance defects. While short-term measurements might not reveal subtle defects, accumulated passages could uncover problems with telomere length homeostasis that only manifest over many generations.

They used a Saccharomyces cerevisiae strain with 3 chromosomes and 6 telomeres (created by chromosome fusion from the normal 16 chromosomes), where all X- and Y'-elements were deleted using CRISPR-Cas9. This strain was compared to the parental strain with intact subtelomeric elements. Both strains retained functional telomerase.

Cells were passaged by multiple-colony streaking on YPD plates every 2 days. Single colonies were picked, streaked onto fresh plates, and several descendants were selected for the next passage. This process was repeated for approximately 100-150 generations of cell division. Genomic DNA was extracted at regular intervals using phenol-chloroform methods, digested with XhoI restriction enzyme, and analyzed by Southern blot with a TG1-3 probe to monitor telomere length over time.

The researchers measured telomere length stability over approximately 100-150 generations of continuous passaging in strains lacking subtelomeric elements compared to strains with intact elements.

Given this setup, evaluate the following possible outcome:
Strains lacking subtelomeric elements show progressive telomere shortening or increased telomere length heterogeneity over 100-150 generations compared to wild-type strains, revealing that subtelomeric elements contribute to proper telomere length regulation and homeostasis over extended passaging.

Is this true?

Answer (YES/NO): NO